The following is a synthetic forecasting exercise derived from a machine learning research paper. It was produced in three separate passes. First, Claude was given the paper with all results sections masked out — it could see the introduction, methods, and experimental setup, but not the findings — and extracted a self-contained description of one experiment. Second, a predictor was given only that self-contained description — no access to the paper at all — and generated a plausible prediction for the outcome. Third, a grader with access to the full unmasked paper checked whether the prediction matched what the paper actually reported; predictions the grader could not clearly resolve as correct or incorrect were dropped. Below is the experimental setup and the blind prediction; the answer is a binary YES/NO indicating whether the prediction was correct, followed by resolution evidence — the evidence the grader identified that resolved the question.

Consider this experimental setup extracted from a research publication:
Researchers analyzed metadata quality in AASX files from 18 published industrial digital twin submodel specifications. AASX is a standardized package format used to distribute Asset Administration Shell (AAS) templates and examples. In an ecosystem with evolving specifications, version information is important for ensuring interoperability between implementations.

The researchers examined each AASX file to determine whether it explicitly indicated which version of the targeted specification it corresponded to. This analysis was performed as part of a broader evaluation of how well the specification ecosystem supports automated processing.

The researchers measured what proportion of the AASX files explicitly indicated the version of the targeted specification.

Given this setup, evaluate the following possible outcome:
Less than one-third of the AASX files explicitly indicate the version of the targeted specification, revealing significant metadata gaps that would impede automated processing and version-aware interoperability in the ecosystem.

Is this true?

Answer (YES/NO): NO